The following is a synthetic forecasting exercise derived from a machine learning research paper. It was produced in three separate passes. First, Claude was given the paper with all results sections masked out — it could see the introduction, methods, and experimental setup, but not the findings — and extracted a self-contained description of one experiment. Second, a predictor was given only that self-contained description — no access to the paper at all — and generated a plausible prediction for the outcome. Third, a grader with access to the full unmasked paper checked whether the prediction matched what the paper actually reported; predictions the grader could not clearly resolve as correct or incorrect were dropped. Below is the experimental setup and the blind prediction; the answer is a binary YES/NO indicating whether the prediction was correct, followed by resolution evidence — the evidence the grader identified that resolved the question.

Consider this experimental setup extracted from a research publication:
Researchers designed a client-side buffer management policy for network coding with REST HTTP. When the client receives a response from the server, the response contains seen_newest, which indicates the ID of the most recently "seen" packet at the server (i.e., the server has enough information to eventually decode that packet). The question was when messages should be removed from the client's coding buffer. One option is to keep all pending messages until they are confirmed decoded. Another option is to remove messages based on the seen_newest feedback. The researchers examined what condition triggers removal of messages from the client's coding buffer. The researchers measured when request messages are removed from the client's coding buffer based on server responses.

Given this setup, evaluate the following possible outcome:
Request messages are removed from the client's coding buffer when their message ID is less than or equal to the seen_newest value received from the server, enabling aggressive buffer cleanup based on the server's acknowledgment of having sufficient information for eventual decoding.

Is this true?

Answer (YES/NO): YES